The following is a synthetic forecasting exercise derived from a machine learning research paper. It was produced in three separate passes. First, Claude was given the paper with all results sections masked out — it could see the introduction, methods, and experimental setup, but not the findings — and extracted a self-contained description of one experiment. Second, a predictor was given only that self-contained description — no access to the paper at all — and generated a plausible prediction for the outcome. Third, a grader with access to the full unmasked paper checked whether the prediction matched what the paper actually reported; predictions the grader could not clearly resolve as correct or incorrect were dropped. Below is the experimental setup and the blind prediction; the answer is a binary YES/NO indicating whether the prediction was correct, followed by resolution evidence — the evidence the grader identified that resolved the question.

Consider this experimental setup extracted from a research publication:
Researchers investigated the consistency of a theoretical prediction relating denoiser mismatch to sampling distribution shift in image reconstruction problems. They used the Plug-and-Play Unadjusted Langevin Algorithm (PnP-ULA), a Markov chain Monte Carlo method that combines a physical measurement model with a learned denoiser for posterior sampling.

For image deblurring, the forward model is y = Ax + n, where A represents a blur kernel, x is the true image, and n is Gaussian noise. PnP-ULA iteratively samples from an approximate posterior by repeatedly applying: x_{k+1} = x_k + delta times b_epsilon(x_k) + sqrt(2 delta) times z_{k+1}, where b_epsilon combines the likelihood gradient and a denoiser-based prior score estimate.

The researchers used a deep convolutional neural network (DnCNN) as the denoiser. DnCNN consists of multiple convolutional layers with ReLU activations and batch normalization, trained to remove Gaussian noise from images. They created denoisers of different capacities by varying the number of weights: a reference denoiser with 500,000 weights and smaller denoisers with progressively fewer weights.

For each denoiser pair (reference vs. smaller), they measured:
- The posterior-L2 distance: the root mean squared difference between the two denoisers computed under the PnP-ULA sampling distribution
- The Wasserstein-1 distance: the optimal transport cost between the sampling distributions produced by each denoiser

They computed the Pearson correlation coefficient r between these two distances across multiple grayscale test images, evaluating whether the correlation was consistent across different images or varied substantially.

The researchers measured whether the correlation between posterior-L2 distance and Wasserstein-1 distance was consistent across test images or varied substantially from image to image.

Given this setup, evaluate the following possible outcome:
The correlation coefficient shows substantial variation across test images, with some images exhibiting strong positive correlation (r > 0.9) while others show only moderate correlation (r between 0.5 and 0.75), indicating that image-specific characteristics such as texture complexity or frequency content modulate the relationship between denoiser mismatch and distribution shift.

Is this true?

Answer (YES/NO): NO